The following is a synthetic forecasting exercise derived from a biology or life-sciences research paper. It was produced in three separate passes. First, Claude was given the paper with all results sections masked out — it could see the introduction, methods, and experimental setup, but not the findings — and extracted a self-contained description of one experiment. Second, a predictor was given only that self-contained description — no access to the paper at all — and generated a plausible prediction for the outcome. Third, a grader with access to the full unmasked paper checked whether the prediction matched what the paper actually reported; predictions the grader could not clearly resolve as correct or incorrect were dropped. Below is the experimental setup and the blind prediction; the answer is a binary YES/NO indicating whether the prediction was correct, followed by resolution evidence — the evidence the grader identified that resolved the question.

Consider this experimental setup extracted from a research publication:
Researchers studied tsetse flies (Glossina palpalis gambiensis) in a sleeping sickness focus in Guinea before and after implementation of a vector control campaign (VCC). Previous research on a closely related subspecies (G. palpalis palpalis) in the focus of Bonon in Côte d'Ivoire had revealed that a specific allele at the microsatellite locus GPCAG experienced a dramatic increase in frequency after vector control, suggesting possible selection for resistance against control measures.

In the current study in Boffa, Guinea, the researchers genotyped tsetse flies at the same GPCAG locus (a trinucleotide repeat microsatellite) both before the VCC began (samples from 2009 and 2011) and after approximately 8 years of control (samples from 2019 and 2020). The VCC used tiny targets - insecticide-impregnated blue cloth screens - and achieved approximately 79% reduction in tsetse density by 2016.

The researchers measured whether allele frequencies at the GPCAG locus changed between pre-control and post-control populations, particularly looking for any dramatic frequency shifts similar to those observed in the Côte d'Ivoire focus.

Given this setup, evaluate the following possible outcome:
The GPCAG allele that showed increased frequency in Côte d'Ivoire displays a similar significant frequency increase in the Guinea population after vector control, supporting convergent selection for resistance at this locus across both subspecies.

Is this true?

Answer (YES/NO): NO